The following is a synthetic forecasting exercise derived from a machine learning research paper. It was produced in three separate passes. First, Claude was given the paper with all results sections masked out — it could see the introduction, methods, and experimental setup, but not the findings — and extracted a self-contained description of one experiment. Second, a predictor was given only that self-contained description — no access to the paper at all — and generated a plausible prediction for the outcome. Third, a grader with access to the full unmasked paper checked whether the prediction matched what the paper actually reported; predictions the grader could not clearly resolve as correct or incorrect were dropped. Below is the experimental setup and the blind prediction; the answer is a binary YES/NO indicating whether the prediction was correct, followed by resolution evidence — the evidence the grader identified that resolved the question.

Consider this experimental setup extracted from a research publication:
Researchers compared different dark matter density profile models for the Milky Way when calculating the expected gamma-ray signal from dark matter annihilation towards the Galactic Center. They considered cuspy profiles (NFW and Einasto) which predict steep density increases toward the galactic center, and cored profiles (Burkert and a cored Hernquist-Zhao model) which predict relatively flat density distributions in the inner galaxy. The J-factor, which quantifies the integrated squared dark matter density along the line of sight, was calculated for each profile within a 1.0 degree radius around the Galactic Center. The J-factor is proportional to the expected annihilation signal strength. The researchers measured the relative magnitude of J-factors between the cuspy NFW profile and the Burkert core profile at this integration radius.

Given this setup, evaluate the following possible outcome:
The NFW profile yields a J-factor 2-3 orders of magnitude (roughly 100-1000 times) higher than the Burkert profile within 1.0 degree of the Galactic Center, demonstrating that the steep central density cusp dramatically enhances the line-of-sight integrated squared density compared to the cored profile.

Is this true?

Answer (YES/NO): NO